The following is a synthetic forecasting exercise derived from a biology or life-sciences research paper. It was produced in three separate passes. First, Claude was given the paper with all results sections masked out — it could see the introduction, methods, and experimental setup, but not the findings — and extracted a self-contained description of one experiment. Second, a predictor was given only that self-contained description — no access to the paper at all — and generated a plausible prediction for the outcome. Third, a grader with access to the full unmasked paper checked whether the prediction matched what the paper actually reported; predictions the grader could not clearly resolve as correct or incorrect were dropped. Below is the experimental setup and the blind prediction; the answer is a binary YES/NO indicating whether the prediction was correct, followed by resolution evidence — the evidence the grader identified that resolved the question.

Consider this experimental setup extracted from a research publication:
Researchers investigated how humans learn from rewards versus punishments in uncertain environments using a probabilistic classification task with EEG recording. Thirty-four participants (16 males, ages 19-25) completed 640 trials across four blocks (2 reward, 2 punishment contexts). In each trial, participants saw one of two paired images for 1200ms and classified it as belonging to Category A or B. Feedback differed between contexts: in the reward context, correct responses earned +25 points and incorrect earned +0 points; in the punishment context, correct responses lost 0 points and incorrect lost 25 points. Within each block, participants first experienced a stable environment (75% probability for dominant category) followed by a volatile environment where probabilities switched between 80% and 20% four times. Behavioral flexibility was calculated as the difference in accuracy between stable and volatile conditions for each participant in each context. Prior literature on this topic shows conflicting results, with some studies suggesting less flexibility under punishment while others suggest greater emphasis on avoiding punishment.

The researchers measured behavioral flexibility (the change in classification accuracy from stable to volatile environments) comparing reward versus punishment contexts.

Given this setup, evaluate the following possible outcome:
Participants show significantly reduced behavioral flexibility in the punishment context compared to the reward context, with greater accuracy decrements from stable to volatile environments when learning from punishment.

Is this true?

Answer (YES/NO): NO